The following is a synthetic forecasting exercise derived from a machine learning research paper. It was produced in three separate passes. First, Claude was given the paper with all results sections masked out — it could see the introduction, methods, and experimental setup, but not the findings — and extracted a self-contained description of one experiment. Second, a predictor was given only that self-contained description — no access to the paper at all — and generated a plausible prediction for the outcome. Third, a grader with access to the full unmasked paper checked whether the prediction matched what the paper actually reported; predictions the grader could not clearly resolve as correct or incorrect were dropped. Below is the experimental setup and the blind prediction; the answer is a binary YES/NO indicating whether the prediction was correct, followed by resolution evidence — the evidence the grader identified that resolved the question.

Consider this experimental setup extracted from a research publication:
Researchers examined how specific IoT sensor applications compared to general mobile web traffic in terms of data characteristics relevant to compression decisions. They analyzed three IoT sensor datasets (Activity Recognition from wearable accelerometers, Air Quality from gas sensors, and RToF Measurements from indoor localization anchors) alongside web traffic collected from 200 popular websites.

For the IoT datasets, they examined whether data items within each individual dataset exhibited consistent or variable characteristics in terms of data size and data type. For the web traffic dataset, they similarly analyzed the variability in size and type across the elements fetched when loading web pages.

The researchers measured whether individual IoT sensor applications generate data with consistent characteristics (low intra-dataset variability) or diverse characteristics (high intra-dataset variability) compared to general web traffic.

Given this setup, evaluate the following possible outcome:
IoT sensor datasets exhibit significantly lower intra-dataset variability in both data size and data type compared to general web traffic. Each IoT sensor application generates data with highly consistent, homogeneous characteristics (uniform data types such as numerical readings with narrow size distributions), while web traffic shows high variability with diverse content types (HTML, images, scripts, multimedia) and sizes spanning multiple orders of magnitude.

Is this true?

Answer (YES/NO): YES